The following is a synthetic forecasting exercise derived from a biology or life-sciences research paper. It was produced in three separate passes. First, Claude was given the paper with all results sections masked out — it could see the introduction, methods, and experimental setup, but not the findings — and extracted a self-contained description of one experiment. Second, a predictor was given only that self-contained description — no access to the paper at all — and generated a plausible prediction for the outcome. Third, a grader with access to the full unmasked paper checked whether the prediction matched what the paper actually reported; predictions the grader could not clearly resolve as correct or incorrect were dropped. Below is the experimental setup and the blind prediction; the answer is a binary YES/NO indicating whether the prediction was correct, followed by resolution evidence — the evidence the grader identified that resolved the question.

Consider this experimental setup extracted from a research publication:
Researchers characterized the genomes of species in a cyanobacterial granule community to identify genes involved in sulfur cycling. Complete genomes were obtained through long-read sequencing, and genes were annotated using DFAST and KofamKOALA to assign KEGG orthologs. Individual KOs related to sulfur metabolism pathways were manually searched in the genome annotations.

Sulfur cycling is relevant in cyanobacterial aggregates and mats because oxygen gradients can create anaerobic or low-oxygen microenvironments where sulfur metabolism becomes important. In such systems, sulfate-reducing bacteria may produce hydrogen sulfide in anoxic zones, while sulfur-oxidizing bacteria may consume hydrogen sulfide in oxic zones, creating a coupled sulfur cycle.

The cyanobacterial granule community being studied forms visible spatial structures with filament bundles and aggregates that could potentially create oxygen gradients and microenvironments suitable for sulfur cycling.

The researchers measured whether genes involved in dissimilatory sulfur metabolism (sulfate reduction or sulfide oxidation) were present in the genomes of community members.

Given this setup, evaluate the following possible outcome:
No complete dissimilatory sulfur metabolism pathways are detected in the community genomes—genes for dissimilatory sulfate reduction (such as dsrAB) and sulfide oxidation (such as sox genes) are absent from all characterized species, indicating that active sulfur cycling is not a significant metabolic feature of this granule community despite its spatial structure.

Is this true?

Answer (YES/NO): NO